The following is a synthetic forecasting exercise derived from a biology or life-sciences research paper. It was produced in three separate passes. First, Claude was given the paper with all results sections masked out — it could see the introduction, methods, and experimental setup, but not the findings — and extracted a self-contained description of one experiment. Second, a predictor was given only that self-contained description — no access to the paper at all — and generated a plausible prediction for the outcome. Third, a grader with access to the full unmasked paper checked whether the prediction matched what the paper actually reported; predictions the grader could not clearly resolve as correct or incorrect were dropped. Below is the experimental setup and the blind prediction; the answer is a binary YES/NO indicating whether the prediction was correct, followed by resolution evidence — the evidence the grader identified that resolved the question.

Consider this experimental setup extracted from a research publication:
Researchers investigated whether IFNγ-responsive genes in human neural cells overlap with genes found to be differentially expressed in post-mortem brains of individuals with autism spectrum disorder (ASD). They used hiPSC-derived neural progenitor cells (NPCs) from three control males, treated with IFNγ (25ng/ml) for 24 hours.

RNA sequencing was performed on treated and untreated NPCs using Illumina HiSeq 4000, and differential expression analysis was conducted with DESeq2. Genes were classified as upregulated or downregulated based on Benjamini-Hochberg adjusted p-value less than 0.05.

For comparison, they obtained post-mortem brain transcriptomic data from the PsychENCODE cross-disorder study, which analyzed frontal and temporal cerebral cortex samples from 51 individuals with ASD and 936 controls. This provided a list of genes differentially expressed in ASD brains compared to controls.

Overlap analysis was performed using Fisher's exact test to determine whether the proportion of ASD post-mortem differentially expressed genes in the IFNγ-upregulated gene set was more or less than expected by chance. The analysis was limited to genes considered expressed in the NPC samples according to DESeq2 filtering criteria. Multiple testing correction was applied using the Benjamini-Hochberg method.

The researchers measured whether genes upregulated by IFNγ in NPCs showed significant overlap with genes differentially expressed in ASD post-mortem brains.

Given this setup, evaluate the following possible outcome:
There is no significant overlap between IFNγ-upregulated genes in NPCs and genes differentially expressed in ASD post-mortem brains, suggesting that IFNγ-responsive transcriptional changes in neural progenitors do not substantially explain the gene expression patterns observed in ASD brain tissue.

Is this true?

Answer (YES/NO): NO